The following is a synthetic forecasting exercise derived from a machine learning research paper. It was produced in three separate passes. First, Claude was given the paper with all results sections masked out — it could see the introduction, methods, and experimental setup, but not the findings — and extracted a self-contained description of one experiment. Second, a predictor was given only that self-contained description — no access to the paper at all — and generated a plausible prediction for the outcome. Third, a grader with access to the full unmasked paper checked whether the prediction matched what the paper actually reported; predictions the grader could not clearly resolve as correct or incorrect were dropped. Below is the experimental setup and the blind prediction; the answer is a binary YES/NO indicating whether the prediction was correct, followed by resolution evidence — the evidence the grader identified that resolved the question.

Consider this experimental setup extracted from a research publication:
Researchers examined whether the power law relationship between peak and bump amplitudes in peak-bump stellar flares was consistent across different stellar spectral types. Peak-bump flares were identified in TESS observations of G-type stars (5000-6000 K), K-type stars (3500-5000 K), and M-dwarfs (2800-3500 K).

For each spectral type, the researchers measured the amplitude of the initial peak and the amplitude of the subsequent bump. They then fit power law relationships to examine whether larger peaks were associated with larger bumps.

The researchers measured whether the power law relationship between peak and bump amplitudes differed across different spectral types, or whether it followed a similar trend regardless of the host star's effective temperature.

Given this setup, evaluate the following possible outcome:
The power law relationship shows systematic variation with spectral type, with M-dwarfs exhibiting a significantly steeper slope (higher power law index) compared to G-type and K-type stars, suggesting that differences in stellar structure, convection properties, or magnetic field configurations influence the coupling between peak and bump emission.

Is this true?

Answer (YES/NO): NO